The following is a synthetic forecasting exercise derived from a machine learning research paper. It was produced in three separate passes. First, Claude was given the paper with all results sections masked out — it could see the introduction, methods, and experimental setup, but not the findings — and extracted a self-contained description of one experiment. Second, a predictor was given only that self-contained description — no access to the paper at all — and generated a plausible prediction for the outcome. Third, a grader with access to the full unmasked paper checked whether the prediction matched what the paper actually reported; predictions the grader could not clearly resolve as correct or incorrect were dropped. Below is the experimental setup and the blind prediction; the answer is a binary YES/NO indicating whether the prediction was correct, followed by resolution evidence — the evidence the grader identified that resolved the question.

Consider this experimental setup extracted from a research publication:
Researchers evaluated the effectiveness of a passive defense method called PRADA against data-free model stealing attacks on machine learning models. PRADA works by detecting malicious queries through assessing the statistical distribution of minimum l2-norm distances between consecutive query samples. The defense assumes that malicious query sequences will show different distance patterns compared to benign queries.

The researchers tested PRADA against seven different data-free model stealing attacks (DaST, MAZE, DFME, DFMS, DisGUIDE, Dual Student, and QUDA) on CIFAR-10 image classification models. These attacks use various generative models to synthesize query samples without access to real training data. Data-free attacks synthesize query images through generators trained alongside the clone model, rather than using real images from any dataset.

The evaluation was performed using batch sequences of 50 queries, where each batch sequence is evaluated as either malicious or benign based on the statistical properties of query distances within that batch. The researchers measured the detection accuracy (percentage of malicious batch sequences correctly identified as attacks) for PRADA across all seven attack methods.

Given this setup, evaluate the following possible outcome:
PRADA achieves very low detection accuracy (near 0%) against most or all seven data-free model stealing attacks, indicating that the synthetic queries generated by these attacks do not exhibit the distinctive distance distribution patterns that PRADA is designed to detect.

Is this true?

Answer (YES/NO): YES